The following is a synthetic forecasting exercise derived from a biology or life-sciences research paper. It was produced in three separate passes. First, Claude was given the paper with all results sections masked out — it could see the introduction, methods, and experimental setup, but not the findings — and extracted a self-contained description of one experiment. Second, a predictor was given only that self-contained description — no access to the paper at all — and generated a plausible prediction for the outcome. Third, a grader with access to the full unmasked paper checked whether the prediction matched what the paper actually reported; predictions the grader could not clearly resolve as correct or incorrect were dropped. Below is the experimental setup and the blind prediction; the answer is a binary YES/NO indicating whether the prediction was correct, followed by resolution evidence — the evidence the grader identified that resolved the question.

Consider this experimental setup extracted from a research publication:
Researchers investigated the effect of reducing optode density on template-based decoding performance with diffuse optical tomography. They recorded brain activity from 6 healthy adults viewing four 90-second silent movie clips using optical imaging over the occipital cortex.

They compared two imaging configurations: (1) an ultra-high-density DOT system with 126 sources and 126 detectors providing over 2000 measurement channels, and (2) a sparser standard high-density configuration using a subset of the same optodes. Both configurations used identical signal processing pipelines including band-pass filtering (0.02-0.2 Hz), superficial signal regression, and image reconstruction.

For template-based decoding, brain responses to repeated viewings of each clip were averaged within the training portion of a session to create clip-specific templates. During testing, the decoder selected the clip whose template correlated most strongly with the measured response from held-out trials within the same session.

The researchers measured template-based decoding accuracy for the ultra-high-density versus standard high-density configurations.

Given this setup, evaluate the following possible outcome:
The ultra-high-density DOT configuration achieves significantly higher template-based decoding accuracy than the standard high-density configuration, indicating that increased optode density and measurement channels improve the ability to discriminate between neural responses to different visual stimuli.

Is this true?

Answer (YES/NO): YES